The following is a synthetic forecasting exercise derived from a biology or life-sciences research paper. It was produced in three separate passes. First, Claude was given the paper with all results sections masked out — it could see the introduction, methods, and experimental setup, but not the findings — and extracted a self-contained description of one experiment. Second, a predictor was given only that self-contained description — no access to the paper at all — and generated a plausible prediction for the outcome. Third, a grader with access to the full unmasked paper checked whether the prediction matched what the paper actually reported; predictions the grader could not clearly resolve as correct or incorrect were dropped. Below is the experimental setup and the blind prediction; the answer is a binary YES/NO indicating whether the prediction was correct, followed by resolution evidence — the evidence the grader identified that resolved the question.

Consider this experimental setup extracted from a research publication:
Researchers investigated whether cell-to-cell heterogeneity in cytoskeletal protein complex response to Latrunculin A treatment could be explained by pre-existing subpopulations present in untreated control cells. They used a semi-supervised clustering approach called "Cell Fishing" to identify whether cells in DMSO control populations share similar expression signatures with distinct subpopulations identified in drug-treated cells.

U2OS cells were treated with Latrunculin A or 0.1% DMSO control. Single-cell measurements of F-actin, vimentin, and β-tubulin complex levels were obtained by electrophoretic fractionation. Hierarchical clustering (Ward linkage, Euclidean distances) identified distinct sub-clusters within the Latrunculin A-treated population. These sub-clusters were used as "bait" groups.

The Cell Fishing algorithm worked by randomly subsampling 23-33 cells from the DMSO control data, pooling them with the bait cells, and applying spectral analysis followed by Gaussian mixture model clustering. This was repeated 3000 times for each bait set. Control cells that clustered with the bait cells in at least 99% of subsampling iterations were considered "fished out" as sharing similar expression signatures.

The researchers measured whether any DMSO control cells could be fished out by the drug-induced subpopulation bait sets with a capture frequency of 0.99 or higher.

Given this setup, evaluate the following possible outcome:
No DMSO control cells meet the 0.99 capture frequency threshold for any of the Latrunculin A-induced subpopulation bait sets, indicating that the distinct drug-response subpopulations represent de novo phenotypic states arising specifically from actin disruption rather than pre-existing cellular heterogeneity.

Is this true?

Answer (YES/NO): NO